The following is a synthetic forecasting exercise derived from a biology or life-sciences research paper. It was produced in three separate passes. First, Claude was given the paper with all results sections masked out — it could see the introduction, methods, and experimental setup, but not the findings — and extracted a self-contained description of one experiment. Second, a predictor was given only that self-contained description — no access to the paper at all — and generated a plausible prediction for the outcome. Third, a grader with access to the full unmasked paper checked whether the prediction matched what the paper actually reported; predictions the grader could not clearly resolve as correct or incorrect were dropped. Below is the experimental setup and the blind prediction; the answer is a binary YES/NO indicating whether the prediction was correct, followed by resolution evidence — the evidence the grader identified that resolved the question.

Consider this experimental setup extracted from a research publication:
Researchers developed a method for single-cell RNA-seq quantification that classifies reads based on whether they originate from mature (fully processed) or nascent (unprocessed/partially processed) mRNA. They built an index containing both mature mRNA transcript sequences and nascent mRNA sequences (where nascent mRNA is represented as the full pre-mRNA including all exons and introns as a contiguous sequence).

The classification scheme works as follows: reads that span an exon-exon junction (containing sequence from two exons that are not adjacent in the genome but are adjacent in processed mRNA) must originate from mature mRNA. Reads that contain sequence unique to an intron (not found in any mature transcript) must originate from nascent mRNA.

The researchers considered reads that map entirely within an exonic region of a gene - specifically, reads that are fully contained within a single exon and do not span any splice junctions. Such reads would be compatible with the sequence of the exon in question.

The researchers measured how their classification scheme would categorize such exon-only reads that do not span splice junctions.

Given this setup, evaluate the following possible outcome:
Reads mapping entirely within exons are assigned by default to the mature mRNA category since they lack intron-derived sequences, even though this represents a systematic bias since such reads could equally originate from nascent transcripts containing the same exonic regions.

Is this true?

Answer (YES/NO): NO